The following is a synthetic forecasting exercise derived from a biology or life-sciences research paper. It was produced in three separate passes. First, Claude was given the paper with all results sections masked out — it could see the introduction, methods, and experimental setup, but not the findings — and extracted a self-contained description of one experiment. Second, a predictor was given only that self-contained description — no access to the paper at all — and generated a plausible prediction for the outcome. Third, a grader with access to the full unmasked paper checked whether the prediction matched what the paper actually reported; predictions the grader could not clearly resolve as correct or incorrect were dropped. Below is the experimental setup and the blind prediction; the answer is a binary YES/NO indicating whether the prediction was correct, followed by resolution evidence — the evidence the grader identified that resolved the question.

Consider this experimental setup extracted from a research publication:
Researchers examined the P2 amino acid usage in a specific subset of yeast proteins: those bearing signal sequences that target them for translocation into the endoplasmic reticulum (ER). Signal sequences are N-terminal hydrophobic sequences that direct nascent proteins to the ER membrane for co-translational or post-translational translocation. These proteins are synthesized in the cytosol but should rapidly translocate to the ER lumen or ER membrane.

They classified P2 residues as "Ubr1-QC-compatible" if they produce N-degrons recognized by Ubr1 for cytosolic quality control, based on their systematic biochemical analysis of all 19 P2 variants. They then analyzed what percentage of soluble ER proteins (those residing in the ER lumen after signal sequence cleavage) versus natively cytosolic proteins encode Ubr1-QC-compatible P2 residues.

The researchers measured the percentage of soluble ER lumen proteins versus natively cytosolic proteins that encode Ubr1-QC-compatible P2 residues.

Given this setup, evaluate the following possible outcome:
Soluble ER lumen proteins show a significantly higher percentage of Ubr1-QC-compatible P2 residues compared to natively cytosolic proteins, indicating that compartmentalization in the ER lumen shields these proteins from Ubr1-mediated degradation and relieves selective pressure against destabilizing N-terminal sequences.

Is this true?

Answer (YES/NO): NO